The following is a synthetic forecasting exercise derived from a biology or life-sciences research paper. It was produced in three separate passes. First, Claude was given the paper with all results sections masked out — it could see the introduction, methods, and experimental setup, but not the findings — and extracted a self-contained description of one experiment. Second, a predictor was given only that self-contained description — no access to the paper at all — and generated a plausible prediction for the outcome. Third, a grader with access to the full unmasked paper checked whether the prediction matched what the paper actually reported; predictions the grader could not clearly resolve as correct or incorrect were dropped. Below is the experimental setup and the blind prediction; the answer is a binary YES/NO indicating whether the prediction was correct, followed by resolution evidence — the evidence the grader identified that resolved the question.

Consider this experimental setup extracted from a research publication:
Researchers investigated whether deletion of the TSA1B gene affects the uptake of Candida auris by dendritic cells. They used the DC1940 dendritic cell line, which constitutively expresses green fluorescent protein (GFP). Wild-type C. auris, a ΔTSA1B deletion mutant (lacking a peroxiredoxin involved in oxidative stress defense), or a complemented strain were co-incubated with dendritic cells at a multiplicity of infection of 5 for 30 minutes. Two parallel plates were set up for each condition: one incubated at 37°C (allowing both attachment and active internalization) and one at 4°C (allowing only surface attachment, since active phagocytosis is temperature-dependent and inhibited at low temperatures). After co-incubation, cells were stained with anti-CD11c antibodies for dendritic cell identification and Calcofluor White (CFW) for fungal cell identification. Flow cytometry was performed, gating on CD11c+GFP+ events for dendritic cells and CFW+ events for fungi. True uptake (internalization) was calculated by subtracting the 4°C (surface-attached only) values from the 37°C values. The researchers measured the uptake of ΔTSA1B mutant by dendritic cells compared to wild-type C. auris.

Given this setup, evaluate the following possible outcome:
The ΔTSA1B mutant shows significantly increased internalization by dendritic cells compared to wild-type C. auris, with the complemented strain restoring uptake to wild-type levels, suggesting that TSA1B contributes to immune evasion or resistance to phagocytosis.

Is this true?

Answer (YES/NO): NO